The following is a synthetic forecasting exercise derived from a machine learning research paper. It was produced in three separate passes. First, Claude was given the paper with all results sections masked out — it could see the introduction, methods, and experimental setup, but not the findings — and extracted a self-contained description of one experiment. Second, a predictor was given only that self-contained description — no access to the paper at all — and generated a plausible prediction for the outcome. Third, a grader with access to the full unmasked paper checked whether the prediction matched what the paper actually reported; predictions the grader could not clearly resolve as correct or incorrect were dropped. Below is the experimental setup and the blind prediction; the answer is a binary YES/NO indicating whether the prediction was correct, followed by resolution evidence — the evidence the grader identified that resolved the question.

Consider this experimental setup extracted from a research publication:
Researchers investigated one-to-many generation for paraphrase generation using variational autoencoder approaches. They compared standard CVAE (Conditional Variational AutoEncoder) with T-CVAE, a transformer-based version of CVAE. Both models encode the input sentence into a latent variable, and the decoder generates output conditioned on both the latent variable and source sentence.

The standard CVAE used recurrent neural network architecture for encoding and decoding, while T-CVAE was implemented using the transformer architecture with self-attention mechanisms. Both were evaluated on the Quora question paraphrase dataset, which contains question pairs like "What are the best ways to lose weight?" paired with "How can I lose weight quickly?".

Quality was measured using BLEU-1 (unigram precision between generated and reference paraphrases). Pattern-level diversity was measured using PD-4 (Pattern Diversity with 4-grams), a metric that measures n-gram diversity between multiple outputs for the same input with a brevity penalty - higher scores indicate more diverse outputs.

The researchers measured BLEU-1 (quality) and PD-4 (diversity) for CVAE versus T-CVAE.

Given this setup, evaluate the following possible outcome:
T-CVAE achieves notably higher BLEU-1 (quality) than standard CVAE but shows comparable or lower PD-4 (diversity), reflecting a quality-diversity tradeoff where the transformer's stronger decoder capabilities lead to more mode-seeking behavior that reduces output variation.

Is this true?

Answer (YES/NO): NO